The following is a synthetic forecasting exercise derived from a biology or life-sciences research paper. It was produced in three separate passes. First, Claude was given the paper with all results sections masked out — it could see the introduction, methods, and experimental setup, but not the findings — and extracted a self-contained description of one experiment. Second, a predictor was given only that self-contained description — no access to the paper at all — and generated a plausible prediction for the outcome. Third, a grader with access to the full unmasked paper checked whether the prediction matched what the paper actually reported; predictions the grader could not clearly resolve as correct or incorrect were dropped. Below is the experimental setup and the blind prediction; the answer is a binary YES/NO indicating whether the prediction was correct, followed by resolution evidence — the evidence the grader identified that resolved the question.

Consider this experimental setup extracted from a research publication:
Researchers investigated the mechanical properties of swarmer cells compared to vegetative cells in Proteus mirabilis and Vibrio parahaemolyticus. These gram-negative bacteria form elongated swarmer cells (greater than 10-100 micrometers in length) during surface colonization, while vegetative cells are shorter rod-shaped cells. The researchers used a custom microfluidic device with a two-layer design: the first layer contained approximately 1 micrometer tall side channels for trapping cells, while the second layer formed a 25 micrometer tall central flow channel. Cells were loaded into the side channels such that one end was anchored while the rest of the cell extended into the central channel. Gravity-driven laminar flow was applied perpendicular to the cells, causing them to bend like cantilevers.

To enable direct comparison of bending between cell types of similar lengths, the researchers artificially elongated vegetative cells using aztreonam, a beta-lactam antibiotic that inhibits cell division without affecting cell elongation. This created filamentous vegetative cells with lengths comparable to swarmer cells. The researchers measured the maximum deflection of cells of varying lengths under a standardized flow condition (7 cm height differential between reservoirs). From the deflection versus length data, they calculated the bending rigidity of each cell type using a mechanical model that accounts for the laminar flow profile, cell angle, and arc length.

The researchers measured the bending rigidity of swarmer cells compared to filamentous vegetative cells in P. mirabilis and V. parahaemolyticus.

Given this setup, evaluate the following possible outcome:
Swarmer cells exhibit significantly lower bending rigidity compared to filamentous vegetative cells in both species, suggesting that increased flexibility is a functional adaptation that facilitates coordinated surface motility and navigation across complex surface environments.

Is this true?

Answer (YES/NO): YES